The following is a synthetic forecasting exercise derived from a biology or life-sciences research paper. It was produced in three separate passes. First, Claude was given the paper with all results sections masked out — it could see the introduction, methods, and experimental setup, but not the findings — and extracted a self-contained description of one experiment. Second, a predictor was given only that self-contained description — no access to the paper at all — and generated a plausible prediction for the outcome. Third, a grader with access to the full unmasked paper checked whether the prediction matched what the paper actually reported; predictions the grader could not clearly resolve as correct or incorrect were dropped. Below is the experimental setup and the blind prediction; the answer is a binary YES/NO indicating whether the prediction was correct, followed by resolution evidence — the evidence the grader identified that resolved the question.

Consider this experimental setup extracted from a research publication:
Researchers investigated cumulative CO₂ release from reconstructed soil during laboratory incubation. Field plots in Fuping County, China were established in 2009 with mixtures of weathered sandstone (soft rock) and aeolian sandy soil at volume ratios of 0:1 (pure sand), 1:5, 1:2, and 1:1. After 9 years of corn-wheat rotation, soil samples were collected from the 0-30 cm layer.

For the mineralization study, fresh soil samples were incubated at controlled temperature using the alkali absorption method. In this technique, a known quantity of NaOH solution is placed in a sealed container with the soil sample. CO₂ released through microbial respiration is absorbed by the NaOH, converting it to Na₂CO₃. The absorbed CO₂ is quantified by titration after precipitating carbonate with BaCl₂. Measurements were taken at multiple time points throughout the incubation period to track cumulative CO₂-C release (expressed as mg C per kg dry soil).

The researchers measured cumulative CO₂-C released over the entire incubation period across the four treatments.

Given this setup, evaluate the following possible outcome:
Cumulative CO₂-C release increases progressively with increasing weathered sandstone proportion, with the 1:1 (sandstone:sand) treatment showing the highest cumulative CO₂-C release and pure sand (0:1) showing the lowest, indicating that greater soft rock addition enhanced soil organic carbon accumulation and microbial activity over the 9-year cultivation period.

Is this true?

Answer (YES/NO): NO